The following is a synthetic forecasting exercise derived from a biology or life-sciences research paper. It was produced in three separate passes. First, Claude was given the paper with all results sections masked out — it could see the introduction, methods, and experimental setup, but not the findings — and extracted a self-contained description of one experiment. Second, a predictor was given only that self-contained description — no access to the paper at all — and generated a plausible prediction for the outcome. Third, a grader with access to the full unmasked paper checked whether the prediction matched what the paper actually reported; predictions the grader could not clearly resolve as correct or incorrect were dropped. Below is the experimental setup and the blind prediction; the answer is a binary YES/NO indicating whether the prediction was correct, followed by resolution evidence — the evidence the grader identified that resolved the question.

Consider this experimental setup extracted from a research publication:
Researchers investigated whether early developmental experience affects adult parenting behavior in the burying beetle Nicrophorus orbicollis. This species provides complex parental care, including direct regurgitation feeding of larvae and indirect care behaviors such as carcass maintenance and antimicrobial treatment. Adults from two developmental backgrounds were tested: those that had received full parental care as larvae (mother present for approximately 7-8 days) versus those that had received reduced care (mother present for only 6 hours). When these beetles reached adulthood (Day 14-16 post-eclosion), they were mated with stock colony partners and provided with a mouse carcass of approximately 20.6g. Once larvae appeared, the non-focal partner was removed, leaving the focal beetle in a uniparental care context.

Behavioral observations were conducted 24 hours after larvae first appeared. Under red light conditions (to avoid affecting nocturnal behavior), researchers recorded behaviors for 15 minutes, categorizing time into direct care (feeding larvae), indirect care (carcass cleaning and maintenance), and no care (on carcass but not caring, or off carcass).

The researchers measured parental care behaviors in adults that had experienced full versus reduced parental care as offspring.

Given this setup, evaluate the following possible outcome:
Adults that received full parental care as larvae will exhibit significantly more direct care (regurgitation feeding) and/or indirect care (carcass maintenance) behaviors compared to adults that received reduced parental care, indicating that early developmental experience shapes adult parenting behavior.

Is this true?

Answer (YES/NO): NO